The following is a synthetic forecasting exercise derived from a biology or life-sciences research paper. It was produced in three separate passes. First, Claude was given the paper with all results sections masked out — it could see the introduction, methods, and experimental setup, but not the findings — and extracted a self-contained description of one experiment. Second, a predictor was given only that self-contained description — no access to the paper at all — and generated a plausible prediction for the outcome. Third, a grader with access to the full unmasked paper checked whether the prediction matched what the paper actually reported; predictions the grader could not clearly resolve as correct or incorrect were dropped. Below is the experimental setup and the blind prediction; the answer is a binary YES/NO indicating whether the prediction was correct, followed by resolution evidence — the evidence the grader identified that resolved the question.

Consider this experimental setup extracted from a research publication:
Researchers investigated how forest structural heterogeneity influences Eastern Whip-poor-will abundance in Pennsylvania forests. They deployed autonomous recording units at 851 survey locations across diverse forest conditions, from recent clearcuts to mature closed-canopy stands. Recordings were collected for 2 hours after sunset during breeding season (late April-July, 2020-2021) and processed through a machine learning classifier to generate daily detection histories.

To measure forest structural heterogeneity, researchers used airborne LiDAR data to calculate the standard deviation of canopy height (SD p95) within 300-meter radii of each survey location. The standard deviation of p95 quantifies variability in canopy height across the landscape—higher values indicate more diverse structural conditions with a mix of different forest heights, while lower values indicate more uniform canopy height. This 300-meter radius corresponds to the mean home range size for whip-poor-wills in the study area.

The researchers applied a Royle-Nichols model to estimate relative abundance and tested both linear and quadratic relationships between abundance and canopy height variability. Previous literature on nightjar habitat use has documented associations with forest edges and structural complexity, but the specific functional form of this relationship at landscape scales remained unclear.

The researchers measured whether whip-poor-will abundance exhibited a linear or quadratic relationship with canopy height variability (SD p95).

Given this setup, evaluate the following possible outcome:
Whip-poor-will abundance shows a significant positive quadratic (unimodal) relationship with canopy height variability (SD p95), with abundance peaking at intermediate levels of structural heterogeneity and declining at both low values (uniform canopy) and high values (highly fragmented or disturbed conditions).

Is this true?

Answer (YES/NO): YES